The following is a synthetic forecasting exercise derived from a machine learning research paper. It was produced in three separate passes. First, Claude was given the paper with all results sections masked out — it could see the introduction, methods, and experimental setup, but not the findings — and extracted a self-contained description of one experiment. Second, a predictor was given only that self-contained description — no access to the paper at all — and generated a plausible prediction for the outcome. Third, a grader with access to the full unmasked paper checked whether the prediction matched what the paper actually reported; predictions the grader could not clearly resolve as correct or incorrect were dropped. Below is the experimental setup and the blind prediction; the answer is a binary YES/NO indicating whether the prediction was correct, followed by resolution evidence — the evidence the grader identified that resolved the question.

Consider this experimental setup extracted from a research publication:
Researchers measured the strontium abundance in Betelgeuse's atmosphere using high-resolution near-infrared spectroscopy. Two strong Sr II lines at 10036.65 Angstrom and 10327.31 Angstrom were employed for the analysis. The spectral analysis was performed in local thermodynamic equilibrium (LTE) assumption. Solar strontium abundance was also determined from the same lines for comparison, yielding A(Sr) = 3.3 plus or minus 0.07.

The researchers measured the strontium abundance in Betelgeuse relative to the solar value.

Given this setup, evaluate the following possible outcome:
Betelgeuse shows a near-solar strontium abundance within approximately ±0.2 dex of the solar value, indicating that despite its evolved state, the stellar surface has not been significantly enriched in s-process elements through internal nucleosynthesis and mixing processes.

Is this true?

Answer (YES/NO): NO